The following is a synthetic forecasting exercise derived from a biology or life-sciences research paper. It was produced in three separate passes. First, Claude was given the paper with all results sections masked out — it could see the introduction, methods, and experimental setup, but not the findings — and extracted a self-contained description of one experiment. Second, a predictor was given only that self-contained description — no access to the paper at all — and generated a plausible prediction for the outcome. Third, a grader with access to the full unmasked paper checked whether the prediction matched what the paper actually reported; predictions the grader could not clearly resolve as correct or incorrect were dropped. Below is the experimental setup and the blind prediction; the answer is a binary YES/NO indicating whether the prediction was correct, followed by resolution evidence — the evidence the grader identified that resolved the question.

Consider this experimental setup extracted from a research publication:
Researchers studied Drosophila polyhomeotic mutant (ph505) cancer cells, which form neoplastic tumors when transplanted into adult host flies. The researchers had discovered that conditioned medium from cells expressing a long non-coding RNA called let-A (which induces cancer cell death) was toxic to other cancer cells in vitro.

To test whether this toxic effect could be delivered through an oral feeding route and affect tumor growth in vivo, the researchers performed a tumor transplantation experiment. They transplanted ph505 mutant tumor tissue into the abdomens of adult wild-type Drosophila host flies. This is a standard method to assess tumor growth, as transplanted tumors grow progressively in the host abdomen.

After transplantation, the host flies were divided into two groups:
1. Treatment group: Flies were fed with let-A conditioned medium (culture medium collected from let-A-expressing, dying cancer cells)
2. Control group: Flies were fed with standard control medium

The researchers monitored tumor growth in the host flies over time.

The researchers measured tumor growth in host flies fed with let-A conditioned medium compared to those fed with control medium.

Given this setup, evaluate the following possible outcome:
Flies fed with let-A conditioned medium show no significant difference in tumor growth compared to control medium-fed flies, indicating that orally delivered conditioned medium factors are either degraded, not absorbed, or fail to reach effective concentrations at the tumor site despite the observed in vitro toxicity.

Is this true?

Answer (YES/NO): NO